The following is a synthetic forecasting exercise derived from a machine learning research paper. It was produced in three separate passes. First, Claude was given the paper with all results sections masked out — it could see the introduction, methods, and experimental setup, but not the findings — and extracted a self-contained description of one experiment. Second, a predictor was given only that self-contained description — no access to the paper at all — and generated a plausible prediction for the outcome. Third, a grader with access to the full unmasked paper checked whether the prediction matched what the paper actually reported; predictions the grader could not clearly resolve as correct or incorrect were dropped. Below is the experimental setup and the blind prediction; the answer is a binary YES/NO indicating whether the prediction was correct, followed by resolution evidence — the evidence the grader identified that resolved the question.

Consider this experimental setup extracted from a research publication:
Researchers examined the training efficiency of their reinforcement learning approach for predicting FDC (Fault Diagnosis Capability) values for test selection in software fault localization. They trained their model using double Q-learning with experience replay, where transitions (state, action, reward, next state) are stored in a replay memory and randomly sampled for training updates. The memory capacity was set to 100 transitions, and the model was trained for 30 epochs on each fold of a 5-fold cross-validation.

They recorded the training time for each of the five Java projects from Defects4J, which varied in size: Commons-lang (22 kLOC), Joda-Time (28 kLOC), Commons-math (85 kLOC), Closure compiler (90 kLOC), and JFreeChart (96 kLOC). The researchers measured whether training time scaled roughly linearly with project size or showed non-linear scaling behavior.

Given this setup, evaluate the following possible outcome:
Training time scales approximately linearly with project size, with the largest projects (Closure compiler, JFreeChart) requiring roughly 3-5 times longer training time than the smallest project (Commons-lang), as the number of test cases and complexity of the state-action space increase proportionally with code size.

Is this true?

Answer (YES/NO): NO